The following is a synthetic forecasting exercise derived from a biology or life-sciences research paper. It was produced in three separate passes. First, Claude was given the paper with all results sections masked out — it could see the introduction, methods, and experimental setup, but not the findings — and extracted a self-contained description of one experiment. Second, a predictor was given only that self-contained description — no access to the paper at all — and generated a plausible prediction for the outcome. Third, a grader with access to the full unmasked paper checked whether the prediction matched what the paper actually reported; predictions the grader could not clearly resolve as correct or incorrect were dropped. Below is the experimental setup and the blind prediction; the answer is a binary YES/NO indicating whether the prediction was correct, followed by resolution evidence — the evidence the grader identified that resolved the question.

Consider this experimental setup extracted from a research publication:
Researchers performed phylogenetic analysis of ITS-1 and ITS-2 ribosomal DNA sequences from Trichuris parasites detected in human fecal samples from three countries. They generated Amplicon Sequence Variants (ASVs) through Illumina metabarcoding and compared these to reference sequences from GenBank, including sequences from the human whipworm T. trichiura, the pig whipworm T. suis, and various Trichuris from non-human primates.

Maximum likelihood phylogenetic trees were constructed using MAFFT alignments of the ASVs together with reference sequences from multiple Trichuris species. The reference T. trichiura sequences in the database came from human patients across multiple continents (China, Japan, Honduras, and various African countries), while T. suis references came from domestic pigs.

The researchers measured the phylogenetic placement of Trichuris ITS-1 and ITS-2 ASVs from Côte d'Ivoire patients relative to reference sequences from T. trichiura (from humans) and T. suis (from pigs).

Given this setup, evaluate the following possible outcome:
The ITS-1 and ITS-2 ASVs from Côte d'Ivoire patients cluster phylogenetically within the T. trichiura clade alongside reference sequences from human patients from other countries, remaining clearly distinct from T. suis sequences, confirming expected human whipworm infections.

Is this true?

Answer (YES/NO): NO